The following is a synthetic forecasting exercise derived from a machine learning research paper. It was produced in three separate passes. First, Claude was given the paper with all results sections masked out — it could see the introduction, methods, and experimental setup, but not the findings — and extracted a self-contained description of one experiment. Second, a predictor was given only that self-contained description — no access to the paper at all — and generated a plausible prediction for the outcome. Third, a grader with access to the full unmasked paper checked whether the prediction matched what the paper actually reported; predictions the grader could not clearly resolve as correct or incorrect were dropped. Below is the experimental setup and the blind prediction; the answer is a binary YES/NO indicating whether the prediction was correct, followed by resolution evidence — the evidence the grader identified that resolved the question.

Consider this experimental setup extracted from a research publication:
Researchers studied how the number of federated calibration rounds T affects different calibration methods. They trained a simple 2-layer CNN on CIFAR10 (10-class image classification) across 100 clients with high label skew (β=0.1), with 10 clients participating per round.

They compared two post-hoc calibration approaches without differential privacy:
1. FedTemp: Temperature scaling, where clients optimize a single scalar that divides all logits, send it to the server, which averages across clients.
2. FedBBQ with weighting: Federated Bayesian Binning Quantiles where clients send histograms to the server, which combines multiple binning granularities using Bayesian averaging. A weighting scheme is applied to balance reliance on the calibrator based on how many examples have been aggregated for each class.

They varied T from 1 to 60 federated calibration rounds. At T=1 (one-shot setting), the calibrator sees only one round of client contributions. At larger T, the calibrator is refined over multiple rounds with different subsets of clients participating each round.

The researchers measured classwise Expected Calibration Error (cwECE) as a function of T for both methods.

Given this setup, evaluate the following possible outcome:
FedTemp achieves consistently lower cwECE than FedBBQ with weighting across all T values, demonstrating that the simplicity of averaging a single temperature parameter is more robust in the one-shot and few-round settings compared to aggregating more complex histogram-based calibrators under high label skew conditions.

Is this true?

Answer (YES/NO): NO